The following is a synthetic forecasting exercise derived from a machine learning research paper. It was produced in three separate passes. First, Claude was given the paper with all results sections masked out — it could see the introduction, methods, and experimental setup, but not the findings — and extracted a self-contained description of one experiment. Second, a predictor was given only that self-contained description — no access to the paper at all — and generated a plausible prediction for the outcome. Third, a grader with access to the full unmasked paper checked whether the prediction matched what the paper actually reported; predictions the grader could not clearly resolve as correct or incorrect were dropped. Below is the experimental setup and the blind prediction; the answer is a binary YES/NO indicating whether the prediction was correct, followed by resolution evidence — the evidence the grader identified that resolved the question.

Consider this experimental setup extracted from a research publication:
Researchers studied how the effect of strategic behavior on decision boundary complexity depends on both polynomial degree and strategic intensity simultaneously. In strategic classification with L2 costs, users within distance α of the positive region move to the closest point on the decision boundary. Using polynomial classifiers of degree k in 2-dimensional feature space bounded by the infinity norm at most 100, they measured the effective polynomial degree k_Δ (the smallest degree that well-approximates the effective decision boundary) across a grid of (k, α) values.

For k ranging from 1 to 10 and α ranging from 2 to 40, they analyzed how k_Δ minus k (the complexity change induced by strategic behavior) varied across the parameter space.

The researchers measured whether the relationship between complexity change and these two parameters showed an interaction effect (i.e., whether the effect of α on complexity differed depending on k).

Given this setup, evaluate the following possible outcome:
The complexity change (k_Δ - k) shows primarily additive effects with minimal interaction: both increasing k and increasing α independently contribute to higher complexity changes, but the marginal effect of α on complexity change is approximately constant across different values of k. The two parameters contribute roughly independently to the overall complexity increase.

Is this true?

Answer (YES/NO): NO